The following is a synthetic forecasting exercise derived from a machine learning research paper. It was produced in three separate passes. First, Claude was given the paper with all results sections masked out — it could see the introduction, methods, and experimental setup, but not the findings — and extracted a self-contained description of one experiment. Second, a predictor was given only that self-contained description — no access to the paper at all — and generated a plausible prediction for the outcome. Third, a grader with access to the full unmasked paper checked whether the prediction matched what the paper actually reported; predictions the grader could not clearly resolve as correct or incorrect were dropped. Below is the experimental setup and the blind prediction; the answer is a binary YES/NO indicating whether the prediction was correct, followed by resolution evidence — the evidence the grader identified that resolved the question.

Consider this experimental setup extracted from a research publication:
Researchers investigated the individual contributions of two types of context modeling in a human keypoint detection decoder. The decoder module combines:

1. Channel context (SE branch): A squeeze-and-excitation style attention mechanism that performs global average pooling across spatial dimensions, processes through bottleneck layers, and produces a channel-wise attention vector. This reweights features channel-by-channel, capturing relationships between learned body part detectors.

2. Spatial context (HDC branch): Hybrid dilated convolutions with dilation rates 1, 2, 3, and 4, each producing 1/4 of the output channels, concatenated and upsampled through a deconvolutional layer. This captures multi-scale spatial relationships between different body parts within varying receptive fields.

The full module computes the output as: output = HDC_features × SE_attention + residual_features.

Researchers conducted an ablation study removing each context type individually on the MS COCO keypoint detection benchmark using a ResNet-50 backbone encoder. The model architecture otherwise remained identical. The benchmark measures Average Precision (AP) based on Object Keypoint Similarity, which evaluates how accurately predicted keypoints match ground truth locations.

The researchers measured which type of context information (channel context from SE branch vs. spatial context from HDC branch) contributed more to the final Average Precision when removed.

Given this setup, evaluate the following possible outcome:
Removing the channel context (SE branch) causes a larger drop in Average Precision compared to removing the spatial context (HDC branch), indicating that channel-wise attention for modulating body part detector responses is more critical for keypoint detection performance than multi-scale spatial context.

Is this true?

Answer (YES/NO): NO